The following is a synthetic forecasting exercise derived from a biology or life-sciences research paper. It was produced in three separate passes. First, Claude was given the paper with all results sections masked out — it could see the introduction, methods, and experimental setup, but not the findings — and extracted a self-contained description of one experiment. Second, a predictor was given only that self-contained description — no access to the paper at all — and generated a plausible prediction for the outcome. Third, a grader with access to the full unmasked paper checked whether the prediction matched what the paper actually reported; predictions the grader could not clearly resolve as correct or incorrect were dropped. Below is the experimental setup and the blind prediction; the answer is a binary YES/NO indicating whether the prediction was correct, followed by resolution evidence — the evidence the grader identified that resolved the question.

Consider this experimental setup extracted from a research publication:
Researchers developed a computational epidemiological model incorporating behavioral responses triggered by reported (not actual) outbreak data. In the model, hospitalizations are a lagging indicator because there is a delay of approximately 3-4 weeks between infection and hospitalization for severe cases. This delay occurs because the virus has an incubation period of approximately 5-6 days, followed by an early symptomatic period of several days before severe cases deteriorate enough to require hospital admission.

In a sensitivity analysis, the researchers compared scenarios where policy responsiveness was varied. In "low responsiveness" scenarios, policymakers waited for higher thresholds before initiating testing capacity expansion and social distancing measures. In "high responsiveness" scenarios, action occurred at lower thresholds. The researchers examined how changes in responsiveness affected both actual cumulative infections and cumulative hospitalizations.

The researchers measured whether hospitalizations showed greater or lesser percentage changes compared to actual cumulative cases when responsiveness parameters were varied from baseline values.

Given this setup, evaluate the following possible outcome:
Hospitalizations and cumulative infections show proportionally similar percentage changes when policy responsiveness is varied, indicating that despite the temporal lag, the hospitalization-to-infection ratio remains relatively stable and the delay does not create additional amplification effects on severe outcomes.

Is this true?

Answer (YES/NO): NO